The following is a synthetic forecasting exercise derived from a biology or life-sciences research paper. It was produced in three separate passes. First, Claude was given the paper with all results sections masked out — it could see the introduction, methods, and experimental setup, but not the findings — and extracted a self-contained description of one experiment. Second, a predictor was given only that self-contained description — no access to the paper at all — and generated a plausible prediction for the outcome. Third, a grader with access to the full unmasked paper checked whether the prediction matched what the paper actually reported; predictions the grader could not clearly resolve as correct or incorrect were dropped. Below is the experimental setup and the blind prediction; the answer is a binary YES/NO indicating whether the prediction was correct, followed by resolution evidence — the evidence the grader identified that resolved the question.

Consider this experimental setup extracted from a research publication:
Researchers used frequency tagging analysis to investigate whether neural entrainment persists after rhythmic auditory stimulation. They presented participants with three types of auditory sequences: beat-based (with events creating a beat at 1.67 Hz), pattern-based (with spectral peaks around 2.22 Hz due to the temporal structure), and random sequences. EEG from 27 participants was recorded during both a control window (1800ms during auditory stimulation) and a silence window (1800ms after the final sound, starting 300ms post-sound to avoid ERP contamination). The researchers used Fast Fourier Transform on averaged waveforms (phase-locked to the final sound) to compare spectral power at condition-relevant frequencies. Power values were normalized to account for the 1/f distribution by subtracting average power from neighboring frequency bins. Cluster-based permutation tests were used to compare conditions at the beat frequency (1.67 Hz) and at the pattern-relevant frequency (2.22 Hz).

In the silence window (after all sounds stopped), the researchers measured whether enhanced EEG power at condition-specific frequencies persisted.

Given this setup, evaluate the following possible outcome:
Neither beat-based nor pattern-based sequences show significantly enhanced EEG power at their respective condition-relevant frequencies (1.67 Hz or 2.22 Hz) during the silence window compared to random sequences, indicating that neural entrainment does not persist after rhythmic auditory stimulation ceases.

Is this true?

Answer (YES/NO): NO